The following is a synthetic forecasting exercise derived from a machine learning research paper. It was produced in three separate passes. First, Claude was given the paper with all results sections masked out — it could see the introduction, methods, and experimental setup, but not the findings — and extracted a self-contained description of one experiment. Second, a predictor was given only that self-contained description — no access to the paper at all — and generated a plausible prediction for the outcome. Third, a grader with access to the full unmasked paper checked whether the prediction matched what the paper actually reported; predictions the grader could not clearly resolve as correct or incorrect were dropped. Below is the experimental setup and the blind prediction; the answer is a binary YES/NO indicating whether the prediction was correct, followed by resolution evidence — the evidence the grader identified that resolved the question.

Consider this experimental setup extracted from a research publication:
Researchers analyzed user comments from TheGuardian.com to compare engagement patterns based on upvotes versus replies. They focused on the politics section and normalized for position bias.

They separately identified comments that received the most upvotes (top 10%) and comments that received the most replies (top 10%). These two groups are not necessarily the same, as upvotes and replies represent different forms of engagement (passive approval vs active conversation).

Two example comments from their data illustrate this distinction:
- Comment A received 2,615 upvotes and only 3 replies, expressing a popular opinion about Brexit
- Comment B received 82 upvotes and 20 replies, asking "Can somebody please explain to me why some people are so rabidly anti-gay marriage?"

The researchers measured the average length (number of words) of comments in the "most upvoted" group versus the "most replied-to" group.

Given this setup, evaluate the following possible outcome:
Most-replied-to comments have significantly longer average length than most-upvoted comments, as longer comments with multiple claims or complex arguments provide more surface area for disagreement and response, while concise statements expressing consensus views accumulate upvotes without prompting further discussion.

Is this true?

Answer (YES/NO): NO